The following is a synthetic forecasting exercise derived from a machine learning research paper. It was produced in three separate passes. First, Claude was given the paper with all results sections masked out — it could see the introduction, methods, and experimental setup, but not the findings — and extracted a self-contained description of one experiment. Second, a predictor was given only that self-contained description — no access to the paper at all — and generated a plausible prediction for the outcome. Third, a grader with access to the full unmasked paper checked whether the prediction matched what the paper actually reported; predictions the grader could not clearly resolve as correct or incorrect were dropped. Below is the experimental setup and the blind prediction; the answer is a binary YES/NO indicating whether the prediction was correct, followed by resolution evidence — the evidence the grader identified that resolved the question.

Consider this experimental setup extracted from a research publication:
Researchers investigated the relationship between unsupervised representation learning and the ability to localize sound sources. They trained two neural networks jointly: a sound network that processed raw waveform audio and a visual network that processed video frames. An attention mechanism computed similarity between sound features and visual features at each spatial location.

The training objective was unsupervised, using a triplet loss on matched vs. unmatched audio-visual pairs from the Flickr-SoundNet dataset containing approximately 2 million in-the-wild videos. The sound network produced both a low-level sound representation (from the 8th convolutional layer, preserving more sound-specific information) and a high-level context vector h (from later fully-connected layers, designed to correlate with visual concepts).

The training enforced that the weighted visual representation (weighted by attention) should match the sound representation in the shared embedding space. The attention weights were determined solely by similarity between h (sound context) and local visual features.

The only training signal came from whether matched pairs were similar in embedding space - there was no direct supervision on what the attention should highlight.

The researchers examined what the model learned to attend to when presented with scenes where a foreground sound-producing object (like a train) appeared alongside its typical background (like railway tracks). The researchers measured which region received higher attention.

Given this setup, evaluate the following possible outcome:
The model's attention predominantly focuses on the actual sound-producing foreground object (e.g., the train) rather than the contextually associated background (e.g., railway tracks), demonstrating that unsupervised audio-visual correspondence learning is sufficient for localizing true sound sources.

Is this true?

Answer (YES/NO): NO